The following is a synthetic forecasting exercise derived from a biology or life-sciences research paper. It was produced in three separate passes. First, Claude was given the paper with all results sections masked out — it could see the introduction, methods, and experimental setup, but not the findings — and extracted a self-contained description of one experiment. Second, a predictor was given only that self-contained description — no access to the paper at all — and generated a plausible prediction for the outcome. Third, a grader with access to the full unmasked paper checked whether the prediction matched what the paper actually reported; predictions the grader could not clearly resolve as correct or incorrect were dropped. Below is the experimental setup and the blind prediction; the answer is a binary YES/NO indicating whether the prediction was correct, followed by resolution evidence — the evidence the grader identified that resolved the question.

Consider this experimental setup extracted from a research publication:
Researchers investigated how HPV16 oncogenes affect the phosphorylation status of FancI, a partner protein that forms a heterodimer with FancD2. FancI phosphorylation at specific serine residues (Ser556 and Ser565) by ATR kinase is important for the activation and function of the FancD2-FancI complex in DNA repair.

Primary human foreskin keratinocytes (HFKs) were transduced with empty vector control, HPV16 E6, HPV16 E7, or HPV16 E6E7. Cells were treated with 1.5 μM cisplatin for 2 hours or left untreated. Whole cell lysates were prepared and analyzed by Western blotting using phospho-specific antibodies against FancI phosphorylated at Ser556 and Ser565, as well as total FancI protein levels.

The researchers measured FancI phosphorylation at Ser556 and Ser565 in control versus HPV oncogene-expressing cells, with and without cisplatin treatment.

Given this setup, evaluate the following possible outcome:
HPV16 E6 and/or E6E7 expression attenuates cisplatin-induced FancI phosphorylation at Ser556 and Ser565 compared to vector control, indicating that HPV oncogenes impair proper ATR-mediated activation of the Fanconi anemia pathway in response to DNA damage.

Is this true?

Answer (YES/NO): NO